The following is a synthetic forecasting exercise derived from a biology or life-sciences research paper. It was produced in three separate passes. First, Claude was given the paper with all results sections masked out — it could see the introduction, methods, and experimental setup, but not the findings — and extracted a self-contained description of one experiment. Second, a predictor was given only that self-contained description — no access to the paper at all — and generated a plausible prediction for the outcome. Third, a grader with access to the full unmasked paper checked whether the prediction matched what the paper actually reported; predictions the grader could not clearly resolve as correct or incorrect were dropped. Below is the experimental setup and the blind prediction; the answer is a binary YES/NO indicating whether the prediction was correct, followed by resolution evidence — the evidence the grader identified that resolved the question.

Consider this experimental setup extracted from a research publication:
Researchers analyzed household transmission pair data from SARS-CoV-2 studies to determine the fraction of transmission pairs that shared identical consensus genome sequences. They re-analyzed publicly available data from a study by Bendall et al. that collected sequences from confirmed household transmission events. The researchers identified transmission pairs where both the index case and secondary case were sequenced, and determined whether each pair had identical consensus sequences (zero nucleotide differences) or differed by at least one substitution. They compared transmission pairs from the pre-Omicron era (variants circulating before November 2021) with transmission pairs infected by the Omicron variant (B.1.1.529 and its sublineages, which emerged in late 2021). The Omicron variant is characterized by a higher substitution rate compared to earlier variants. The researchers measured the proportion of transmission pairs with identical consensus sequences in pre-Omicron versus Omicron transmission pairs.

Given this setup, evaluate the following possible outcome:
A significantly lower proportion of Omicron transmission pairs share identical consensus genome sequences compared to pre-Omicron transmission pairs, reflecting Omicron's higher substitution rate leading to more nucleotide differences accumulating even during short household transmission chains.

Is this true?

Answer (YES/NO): NO